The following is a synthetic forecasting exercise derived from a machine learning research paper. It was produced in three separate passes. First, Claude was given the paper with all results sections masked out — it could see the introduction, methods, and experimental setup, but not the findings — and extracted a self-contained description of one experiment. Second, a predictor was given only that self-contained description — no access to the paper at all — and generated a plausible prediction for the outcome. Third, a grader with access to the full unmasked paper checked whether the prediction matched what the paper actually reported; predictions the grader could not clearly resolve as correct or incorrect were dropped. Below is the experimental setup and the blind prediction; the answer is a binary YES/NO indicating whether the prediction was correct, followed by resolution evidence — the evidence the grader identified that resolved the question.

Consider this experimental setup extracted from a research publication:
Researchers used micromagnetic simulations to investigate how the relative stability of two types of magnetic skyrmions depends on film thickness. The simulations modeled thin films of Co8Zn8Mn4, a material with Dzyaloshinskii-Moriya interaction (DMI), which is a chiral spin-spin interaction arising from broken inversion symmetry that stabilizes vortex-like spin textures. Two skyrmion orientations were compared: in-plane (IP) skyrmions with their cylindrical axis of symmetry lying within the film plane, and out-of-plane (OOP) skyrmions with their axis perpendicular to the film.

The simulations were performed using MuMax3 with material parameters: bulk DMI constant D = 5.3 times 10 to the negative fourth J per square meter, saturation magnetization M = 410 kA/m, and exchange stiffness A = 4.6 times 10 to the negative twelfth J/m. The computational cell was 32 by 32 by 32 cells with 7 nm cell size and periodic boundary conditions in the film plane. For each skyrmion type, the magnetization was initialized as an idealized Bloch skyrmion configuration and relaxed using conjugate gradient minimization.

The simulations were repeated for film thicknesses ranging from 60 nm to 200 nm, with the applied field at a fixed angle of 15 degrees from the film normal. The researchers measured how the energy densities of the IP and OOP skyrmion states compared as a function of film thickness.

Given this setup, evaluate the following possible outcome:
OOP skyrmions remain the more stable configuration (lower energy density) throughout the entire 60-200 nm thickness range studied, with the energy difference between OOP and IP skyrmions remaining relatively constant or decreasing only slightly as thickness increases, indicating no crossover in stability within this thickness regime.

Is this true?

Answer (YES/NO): NO